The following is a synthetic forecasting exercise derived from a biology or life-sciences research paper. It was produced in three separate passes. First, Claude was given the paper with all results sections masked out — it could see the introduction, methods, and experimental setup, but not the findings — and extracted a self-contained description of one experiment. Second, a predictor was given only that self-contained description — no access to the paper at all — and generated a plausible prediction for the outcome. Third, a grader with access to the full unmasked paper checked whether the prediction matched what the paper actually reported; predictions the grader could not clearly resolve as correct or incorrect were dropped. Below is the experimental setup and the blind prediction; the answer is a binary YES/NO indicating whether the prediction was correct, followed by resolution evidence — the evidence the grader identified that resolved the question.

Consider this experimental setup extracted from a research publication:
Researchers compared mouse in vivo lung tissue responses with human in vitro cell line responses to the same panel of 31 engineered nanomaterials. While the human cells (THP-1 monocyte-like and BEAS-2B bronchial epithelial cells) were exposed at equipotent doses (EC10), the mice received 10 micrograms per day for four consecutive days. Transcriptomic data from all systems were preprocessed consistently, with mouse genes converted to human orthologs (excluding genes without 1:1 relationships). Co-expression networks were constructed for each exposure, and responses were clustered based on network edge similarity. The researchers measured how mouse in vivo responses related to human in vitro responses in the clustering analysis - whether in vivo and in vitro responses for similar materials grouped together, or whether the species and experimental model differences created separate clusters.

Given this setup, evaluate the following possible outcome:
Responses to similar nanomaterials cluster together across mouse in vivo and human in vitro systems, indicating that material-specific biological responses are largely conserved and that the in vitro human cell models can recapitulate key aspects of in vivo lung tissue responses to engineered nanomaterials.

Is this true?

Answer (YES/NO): NO